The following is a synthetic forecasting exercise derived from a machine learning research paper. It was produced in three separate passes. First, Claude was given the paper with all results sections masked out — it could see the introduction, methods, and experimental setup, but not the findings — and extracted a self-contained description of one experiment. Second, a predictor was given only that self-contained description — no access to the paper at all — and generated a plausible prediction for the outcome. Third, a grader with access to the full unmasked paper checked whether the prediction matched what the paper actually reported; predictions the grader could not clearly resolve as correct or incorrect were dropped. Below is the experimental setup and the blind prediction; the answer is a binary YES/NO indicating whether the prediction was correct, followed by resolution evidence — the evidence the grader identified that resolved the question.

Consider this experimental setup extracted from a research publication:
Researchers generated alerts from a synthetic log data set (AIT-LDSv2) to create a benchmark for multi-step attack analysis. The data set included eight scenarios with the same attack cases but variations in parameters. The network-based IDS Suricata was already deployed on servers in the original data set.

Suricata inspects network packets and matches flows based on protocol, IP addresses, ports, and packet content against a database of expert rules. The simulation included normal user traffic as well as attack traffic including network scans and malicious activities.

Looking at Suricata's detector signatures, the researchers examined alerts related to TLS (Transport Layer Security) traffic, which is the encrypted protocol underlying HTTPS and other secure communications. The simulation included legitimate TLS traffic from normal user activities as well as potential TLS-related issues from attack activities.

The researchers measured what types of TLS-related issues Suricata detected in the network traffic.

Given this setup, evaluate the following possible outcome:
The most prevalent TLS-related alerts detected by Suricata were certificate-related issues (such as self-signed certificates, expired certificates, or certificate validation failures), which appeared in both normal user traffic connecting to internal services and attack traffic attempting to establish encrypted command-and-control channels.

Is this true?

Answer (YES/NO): NO